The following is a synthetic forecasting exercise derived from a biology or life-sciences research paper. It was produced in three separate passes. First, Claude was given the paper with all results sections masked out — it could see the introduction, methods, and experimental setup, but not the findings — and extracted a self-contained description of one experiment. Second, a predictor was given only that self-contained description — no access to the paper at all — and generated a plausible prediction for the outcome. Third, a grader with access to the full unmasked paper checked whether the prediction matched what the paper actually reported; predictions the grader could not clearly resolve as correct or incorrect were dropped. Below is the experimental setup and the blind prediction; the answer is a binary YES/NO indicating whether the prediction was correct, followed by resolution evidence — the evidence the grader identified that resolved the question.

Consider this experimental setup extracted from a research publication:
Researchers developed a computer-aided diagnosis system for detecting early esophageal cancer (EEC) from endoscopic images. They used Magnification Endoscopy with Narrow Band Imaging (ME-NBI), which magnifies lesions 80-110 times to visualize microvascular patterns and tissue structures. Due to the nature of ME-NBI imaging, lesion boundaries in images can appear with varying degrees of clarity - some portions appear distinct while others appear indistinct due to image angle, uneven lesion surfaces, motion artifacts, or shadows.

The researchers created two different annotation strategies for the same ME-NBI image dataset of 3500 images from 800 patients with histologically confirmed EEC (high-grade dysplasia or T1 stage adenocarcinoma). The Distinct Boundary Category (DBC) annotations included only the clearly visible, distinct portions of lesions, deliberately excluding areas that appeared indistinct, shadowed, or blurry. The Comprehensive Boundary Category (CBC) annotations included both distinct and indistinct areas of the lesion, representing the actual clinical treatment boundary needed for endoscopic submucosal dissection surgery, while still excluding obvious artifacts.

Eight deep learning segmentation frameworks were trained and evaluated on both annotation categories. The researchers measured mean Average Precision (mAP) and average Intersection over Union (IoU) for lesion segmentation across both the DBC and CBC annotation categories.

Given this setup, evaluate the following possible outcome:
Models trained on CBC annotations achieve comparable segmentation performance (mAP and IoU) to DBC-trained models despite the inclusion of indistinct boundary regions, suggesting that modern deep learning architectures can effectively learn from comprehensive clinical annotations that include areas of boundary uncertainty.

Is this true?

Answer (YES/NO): NO